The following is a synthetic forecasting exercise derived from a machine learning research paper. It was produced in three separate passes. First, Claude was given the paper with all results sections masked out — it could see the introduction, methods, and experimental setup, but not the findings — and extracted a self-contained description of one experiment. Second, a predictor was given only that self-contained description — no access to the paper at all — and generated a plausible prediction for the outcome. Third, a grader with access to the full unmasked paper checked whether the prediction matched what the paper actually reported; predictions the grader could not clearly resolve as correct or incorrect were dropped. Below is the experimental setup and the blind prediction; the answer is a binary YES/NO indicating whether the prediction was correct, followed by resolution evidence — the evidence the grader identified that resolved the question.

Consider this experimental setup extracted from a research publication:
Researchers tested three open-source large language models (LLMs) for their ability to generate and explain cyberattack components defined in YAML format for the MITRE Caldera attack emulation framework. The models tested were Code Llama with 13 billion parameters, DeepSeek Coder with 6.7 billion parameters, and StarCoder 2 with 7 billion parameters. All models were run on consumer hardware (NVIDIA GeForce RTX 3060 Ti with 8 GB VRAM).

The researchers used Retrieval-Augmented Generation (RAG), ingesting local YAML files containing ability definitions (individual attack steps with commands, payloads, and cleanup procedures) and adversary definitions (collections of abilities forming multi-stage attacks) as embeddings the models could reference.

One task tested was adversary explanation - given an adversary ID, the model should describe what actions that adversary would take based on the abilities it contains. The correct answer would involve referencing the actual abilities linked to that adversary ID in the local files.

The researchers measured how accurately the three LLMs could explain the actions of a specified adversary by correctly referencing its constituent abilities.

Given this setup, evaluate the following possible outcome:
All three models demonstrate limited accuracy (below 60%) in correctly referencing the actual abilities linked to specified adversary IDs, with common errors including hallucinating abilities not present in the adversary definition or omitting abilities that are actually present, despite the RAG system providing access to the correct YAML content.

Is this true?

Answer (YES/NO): YES